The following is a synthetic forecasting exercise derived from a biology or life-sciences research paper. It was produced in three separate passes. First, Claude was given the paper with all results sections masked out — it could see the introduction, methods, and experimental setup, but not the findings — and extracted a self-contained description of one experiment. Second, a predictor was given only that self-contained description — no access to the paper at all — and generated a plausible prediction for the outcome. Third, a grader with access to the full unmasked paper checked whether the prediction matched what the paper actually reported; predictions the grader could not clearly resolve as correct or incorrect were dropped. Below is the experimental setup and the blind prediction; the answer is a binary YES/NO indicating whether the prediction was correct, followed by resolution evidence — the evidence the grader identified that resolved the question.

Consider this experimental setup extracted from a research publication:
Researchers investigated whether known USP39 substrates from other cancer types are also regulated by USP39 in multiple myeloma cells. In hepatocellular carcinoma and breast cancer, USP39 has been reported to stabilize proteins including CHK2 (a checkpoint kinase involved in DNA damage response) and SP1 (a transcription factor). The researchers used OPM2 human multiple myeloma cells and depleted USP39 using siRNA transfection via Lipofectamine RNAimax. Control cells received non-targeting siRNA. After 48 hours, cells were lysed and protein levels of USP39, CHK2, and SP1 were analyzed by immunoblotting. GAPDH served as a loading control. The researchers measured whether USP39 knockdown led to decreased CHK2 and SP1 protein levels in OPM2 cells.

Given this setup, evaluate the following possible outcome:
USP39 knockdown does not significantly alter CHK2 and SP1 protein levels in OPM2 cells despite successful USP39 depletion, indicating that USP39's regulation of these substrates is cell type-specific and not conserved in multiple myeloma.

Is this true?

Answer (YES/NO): YES